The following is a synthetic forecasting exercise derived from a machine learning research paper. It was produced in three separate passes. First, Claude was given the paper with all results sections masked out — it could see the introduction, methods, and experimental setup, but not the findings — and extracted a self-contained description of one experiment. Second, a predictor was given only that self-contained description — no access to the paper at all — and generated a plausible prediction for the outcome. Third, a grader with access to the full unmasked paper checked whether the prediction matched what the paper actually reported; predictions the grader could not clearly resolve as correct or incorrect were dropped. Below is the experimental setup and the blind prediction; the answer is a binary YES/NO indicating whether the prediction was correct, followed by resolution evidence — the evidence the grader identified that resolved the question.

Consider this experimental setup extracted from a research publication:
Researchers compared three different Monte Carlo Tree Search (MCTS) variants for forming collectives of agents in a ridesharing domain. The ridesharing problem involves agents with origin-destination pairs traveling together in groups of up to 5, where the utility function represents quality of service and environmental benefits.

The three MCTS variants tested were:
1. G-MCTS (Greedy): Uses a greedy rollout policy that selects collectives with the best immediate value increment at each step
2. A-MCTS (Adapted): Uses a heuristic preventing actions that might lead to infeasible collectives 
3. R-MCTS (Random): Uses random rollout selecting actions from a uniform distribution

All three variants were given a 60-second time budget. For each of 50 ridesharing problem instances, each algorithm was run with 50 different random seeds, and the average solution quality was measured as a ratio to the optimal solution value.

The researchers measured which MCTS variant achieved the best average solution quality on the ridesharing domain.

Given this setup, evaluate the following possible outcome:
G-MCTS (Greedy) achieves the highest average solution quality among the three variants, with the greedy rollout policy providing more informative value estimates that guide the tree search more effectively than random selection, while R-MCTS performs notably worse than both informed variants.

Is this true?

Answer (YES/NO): NO